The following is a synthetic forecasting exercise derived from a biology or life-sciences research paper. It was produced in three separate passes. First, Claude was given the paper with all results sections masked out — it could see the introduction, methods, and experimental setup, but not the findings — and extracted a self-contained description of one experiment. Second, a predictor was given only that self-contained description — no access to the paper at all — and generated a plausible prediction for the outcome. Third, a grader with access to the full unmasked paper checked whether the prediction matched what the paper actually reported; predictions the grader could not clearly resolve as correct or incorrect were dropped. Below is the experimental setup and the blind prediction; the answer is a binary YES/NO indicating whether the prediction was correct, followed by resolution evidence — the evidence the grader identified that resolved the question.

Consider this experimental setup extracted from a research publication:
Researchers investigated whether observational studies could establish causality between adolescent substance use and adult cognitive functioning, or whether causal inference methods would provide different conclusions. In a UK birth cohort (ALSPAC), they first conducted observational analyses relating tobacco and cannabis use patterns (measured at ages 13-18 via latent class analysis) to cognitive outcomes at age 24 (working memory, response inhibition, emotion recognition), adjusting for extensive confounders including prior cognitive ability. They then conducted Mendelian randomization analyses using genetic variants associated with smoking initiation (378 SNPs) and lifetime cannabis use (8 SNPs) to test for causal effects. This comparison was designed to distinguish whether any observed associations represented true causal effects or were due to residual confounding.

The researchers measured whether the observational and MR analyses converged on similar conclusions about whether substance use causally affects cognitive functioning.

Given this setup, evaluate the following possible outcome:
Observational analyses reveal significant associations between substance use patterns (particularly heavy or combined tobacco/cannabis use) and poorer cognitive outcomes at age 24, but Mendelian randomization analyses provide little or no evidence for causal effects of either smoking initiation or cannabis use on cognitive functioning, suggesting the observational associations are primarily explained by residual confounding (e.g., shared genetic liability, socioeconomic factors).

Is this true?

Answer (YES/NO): NO